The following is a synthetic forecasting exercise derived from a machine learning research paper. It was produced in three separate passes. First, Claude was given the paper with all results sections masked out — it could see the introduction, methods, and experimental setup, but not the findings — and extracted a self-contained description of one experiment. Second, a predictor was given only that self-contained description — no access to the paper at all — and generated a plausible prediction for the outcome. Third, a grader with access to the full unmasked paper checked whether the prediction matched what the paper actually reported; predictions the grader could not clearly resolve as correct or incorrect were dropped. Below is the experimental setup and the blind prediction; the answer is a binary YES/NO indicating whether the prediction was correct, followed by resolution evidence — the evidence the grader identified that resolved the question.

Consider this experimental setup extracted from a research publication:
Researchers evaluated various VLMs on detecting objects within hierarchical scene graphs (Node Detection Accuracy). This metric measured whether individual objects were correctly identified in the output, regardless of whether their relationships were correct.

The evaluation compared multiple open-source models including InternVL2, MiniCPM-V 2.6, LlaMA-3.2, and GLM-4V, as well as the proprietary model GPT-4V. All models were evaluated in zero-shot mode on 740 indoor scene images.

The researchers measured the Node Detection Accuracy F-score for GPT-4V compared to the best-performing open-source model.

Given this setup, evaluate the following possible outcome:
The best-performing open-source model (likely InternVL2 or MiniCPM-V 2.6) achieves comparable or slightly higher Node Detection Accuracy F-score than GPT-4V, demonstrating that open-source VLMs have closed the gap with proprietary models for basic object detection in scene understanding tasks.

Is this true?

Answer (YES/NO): NO